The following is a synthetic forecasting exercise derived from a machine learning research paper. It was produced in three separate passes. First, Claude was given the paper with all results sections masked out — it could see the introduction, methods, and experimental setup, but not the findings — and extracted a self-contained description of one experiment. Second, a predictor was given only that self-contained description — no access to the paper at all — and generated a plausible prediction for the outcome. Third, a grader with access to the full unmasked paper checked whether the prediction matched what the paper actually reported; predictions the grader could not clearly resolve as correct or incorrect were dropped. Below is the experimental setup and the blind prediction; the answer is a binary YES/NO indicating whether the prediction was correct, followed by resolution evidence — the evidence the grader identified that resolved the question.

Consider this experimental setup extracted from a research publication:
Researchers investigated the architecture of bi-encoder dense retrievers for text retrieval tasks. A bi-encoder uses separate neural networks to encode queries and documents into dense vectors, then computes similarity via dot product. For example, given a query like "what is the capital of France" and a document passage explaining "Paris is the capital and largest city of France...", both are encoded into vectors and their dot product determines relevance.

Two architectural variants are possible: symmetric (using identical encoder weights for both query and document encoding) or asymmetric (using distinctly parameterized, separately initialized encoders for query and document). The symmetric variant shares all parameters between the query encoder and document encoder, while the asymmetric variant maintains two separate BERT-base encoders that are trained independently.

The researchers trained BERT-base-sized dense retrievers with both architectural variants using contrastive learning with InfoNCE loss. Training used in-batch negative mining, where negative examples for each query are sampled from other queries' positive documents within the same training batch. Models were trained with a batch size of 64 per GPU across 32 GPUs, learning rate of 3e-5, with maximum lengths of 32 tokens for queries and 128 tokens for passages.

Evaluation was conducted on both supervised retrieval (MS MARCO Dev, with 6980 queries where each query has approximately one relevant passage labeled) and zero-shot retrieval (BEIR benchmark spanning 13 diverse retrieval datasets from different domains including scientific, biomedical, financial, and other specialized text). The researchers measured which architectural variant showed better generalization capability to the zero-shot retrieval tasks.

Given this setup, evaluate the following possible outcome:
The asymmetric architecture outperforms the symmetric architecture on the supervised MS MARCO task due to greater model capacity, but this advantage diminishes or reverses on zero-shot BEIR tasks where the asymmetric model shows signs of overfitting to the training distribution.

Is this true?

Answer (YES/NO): NO